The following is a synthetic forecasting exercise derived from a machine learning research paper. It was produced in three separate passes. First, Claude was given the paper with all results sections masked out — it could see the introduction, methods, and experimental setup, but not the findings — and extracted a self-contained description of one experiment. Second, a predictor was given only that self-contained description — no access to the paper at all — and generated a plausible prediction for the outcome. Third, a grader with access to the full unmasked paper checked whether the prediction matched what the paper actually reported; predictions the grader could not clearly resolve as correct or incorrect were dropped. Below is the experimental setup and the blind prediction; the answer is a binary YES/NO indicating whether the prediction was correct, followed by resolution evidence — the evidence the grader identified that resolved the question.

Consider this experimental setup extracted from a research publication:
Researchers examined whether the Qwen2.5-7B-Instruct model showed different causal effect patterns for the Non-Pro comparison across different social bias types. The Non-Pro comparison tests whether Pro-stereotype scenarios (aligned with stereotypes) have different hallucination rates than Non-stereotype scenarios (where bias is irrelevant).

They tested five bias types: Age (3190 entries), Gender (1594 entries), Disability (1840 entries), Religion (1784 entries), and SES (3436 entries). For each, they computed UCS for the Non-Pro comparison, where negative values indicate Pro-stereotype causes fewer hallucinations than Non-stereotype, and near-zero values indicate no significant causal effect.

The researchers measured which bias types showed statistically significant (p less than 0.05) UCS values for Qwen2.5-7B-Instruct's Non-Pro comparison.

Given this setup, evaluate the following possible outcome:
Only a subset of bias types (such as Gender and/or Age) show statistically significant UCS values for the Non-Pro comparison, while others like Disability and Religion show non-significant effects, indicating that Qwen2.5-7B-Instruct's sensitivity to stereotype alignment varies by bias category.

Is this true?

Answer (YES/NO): NO